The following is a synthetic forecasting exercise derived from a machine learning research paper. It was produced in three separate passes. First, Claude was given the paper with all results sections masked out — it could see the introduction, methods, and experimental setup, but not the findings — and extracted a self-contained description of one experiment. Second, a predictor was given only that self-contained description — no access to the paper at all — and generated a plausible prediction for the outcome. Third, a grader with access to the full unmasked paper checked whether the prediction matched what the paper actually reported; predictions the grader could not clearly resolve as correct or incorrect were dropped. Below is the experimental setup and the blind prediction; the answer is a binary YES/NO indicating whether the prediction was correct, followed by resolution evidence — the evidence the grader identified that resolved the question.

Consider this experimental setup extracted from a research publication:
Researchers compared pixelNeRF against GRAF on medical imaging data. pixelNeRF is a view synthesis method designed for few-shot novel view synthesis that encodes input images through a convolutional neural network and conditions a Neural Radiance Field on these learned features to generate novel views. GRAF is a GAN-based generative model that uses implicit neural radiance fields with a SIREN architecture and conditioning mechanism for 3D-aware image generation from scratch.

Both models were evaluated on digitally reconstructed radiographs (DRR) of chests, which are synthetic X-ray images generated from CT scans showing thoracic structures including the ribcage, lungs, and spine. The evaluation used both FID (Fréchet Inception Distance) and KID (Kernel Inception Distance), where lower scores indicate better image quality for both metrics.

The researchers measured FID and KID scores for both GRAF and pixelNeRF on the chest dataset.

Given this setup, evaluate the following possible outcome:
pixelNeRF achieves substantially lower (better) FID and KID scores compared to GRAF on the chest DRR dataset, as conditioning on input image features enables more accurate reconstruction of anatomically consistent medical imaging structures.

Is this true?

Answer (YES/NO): NO